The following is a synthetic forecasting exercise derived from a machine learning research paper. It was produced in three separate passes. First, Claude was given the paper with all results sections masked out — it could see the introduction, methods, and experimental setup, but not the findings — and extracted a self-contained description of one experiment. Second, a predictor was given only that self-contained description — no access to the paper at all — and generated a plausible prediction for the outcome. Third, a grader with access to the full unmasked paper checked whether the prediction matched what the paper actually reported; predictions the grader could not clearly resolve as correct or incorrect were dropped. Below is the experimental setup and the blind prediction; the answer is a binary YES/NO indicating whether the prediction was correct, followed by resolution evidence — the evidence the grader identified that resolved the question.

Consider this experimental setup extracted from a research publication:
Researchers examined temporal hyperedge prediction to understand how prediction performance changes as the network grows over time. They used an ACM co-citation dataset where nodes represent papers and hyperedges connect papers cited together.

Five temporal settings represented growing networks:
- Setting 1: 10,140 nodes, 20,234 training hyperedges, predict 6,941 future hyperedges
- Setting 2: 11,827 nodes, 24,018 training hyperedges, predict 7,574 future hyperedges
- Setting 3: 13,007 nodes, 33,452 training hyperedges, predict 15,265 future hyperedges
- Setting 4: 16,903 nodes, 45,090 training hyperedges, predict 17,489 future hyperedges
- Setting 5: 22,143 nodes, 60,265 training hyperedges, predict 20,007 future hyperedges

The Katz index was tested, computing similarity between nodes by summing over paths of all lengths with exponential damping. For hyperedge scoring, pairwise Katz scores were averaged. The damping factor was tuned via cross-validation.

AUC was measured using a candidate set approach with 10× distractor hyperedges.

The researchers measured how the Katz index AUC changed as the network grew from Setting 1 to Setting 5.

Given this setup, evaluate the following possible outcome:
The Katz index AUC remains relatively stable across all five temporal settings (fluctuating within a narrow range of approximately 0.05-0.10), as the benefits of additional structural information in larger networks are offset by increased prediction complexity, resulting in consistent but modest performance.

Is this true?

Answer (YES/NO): NO